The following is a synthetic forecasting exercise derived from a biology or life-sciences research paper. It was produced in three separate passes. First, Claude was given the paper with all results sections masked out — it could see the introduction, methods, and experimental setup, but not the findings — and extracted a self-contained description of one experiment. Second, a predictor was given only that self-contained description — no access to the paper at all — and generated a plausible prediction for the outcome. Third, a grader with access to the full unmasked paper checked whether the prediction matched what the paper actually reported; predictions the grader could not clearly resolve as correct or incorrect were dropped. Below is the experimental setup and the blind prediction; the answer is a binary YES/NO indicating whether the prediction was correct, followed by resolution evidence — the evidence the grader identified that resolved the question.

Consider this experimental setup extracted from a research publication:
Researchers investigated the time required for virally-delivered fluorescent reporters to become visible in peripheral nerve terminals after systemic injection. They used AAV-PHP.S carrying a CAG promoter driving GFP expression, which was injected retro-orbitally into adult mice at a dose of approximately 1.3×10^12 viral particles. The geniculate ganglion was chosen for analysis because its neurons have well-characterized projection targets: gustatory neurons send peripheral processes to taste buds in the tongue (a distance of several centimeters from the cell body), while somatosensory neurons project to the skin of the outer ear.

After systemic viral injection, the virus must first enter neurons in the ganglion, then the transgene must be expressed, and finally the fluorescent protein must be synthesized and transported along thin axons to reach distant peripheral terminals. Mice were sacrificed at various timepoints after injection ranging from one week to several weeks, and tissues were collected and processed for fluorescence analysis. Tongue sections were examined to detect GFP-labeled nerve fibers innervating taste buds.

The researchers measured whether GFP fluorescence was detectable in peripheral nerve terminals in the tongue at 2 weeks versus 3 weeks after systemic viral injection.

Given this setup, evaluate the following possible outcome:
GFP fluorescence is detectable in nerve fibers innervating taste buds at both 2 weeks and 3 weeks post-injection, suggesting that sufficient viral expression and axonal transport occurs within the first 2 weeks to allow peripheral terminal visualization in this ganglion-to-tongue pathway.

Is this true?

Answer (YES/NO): YES